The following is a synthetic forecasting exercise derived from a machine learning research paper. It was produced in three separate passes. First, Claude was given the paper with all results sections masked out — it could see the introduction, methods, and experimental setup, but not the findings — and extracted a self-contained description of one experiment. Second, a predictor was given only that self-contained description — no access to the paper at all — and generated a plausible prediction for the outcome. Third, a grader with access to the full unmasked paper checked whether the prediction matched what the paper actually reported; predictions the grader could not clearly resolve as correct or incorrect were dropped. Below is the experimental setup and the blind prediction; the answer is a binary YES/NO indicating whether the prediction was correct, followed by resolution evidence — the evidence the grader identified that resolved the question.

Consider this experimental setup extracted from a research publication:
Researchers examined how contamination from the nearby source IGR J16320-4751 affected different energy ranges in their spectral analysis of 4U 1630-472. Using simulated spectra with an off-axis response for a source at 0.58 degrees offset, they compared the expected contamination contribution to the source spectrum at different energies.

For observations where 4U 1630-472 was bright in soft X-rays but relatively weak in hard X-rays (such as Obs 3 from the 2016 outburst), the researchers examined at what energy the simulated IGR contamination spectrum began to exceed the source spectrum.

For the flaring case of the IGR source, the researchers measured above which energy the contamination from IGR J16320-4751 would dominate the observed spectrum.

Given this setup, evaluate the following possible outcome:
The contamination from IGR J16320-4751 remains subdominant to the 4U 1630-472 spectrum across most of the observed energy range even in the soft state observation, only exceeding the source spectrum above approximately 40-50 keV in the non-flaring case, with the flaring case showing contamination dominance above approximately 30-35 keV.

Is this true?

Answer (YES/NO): NO